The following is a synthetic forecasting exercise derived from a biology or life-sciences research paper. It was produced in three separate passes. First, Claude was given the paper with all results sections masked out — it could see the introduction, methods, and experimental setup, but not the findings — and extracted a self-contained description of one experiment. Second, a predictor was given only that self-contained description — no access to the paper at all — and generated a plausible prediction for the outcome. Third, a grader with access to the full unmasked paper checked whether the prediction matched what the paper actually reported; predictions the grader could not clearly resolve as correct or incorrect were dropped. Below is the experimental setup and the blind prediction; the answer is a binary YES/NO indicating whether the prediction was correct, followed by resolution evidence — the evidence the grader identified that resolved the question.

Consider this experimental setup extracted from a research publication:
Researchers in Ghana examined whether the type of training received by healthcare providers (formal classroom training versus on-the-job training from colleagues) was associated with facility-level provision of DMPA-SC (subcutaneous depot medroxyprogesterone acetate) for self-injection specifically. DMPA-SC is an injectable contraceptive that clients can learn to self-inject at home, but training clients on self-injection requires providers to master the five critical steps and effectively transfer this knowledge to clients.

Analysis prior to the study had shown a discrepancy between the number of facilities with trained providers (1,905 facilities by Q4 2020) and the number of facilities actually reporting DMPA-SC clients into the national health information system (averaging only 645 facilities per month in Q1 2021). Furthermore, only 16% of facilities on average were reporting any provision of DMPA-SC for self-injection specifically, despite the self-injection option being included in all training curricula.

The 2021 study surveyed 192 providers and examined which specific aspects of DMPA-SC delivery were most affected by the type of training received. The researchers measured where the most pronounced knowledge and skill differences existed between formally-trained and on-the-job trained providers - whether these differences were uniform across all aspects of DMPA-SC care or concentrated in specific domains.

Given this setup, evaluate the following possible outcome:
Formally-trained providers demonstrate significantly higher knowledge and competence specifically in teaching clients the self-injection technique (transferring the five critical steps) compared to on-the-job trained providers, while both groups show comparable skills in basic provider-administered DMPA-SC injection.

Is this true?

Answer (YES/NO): YES